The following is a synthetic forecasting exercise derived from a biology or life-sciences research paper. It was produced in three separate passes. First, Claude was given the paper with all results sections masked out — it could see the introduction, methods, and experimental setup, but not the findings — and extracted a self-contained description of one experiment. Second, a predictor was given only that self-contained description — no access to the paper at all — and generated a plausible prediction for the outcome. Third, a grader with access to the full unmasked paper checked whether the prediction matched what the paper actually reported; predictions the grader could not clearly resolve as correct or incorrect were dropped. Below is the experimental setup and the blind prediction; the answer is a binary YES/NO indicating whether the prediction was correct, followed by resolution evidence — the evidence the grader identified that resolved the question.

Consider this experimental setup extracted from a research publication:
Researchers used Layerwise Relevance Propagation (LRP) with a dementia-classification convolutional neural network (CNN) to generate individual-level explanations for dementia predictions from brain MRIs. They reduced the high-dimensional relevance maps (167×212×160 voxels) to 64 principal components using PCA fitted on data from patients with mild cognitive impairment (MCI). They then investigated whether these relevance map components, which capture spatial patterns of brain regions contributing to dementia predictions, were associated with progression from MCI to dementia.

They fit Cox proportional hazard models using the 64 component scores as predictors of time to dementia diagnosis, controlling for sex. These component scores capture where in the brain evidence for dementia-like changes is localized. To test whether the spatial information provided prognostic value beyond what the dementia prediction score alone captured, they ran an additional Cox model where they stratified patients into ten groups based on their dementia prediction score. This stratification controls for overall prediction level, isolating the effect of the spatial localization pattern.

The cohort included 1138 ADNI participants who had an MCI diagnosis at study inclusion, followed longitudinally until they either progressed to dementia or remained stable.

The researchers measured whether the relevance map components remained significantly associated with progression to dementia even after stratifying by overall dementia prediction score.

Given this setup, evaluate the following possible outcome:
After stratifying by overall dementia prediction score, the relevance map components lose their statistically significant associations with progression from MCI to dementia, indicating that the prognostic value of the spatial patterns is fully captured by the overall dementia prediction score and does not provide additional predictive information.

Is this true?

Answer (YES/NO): NO